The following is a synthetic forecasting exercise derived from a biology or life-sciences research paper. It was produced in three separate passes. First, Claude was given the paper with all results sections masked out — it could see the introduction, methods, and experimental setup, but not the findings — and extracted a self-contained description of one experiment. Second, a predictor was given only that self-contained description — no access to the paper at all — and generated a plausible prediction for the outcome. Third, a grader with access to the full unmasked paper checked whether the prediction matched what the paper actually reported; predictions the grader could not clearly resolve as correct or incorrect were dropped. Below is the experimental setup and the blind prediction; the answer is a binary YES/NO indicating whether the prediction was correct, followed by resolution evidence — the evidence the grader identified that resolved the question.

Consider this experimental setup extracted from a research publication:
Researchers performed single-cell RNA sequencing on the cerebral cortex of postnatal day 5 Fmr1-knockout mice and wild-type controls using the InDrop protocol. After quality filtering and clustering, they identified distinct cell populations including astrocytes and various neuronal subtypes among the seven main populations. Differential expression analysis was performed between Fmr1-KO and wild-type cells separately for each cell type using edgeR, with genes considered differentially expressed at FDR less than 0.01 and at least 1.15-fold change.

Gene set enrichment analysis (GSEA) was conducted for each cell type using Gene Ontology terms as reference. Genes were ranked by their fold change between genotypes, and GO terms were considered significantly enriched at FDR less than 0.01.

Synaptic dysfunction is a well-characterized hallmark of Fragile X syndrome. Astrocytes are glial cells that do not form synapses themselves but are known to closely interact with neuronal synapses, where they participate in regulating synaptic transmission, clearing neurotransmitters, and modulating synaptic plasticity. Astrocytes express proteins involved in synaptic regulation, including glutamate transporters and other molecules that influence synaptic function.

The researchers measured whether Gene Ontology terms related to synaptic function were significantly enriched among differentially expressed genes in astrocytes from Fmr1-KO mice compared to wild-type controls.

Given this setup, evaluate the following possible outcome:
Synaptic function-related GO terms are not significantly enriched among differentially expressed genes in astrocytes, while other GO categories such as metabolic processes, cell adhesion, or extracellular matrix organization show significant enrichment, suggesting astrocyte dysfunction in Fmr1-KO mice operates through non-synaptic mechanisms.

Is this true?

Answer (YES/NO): NO